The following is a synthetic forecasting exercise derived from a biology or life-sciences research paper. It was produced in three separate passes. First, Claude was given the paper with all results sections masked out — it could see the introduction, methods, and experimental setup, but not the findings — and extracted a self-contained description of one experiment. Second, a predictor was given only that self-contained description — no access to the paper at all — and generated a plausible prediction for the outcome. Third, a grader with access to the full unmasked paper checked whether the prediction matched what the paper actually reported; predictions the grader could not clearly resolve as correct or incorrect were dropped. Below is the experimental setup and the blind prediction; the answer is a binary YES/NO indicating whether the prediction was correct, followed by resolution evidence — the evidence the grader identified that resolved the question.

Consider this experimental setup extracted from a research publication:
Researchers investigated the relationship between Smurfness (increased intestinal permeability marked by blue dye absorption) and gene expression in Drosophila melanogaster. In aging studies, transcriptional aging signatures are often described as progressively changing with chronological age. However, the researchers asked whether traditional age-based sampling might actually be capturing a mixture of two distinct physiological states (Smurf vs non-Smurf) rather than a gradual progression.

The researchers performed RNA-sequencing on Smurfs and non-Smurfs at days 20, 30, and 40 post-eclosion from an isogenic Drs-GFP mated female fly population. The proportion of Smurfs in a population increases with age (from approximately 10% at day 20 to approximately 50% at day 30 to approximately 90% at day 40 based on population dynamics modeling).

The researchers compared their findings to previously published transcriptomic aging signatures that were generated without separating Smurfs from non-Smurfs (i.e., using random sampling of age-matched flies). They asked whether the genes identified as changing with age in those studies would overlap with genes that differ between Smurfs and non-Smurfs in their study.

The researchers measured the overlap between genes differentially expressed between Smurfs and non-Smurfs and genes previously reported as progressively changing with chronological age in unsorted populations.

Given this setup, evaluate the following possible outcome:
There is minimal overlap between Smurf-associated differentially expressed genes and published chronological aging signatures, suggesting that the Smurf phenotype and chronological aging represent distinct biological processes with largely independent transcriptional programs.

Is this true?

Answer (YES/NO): NO